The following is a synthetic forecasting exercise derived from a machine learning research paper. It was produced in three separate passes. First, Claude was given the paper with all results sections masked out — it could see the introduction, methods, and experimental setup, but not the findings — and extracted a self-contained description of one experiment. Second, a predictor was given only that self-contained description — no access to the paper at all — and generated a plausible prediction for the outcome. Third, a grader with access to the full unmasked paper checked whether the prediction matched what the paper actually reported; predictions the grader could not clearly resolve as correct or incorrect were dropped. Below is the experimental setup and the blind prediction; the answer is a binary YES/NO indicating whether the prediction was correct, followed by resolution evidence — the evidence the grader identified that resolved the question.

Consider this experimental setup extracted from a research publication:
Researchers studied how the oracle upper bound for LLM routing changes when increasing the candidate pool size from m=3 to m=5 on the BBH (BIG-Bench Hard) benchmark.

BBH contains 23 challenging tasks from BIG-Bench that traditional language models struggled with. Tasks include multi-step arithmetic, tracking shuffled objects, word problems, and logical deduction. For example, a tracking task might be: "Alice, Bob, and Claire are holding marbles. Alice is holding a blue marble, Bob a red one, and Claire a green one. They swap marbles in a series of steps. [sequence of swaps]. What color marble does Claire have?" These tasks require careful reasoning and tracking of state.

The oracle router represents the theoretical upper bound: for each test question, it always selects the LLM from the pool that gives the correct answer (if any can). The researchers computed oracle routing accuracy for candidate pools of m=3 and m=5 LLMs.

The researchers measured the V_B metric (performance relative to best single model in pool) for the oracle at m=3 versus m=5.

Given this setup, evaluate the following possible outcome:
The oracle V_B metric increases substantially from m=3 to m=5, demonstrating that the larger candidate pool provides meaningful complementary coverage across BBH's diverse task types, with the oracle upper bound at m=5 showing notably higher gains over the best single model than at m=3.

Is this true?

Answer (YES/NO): YES